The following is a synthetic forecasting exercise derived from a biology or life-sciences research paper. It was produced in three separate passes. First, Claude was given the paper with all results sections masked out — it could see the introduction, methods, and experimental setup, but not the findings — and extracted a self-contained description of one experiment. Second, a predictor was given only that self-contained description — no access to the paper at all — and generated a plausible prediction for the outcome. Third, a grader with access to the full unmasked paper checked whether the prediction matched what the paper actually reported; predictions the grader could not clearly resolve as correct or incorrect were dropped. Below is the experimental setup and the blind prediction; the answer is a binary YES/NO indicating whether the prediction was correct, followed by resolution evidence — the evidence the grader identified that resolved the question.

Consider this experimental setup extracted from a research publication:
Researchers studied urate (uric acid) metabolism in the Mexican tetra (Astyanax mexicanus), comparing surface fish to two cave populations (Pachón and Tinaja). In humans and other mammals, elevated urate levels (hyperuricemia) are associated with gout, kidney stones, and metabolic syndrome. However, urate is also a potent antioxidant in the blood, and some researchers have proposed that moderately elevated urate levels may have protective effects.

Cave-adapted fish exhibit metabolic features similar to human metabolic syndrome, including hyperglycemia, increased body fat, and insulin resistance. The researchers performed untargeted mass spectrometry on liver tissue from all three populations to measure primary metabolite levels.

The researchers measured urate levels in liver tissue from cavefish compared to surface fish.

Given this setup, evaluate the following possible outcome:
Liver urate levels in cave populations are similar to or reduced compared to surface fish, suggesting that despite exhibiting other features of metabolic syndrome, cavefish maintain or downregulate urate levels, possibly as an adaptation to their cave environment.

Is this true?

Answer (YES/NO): NO